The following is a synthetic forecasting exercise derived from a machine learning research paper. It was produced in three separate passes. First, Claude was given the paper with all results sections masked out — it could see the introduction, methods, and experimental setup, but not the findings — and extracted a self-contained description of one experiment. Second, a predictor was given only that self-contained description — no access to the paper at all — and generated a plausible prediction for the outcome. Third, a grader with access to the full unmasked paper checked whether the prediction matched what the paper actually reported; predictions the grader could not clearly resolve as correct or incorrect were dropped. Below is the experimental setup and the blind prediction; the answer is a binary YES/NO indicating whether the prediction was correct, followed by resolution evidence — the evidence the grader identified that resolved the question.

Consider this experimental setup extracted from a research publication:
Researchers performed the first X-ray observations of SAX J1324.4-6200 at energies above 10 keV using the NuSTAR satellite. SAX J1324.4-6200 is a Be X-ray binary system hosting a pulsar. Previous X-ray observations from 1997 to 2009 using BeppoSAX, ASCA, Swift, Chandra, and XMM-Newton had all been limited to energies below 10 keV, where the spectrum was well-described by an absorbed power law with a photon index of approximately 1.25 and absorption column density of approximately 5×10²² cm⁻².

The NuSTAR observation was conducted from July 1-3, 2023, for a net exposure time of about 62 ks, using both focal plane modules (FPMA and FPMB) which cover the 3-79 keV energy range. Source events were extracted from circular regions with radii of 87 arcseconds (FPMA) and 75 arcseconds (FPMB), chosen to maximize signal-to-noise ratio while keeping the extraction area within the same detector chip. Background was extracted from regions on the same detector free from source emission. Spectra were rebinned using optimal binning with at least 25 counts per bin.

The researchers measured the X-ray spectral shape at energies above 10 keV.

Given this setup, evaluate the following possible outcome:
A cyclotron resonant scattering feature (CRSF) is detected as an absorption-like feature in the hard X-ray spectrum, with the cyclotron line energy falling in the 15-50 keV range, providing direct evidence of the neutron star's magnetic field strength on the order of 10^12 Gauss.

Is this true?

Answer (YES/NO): NO